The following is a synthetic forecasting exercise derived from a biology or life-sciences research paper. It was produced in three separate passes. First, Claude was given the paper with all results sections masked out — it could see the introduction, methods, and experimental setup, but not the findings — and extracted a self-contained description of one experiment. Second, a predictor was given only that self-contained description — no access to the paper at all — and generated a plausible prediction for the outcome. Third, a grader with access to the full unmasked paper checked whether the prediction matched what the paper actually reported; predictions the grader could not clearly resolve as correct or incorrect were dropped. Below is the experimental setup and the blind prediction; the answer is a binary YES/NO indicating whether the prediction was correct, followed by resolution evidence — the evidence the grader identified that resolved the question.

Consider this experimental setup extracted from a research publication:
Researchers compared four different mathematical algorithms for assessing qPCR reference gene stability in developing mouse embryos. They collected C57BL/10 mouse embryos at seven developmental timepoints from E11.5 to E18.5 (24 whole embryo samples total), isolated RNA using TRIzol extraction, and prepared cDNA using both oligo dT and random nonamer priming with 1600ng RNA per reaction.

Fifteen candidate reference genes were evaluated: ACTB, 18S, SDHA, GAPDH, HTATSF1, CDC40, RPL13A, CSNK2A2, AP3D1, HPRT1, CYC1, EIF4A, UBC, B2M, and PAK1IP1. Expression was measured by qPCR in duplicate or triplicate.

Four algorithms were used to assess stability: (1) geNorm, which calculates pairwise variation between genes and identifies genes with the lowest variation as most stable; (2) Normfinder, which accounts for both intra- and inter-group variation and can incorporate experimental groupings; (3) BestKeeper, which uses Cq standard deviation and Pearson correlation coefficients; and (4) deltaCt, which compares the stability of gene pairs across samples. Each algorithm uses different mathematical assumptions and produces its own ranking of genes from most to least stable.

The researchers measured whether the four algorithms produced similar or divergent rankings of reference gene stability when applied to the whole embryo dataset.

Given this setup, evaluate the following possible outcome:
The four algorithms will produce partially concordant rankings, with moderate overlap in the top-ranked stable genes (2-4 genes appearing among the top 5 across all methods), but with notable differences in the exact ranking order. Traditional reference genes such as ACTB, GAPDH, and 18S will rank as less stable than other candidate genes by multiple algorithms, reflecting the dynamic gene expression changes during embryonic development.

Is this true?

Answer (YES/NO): NO